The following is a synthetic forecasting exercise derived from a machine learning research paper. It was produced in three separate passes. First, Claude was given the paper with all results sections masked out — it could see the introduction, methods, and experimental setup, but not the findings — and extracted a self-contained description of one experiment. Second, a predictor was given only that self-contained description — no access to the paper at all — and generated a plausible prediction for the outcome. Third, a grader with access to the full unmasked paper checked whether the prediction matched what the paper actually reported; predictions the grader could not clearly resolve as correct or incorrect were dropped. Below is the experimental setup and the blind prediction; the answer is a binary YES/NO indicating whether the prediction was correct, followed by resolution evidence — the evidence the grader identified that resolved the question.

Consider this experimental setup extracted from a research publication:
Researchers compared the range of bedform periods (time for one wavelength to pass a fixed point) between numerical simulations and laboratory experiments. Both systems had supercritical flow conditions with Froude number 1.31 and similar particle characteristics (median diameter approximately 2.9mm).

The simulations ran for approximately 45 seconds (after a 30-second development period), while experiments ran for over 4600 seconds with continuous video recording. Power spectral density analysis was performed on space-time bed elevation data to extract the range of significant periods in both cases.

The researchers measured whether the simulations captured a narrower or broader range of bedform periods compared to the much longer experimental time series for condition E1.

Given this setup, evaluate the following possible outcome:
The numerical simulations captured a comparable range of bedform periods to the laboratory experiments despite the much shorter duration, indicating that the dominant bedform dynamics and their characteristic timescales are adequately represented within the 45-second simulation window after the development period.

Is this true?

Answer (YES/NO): NO